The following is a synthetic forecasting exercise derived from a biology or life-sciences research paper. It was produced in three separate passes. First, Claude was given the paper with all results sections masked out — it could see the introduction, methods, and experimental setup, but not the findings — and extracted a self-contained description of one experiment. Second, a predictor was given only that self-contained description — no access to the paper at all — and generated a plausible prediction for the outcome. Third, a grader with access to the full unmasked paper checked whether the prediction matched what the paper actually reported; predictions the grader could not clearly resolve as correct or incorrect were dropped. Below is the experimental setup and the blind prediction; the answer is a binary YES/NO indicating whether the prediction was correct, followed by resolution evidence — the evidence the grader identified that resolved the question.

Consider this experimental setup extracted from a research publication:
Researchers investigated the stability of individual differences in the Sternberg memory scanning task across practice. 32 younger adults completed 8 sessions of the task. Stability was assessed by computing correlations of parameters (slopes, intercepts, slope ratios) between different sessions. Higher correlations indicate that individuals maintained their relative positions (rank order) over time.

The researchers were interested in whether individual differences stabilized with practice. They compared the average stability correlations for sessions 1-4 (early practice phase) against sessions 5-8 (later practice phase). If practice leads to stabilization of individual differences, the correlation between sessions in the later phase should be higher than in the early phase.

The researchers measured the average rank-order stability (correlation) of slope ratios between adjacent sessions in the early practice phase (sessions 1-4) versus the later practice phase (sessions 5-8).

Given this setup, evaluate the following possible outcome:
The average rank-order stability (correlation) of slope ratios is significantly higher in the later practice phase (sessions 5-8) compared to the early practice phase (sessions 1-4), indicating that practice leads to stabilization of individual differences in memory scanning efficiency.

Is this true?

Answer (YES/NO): YES